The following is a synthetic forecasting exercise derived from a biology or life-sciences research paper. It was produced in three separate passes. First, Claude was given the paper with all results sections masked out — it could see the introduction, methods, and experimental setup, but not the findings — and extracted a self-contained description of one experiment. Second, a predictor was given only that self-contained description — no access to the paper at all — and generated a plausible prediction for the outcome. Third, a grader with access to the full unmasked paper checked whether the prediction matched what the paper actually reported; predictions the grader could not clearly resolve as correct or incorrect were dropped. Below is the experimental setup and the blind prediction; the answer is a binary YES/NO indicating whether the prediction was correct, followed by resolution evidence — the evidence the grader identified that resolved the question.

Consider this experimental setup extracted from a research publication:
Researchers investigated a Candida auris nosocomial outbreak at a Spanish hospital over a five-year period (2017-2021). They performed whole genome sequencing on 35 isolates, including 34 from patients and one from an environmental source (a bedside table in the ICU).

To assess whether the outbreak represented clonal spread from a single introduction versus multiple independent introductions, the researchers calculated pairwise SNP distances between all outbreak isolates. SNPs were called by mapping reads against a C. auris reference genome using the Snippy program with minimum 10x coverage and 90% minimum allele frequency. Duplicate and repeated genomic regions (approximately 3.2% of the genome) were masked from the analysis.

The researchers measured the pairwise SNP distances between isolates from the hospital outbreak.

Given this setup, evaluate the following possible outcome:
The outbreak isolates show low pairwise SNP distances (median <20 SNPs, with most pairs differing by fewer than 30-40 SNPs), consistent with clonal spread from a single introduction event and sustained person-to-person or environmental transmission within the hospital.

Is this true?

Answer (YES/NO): YES